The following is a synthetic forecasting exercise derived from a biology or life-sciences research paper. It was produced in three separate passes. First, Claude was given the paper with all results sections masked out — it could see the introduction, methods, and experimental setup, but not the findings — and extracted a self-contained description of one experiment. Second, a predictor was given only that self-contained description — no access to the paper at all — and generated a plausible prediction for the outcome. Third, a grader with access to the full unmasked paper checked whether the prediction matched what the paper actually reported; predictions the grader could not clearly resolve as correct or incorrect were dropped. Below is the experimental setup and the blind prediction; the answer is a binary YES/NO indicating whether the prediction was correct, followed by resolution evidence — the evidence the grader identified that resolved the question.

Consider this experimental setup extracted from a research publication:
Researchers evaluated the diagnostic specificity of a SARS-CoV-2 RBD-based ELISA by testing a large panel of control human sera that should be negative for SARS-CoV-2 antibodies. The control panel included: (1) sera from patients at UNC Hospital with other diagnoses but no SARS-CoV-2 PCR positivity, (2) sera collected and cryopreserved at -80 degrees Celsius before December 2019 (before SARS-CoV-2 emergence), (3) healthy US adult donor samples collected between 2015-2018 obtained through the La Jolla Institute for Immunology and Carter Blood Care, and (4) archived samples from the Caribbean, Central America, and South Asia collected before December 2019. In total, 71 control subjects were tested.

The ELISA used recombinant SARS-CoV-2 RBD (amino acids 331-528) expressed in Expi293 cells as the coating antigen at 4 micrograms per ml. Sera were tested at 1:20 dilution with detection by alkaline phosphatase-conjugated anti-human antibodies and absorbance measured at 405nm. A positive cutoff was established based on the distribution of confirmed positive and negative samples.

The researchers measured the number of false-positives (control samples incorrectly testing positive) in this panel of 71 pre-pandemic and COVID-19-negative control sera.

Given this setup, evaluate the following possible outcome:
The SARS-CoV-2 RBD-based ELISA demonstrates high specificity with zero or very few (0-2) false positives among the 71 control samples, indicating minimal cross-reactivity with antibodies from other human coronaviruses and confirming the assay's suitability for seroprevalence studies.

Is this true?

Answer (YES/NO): YES